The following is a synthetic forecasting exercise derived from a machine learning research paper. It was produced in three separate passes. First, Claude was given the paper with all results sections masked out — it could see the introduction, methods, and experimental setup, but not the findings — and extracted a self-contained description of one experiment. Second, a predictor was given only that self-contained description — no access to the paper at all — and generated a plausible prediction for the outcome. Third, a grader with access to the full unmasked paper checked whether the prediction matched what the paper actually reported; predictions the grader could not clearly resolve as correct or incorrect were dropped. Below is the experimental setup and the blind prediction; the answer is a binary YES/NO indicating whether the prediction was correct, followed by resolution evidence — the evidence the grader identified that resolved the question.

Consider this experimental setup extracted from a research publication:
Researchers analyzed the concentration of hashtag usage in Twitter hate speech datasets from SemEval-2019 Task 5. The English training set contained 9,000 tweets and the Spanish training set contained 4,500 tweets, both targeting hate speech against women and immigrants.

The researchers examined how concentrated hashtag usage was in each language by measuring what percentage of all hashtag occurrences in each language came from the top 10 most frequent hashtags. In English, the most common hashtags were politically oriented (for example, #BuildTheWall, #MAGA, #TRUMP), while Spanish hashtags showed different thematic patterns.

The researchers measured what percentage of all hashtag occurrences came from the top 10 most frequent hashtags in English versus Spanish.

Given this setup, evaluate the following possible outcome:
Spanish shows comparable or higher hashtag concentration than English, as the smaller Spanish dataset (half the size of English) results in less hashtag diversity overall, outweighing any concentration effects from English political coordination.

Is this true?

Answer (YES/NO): NO